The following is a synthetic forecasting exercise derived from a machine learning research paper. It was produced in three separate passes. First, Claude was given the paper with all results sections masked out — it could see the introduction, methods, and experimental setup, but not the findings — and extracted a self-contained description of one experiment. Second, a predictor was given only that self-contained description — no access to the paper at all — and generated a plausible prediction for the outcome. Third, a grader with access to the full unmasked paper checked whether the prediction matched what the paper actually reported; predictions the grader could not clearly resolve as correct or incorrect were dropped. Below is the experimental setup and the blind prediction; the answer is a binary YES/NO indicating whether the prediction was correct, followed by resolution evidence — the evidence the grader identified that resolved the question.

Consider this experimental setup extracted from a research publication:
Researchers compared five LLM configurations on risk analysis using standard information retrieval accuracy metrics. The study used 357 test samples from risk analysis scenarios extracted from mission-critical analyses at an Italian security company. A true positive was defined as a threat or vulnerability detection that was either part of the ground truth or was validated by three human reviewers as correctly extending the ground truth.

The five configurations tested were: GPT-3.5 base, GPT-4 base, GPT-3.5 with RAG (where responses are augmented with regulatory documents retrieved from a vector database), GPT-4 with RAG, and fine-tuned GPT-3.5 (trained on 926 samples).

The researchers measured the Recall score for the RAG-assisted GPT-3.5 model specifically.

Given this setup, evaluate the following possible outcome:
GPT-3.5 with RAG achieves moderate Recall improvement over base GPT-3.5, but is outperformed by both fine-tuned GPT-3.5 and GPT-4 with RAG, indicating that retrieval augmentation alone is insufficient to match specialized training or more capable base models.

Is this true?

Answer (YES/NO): NO